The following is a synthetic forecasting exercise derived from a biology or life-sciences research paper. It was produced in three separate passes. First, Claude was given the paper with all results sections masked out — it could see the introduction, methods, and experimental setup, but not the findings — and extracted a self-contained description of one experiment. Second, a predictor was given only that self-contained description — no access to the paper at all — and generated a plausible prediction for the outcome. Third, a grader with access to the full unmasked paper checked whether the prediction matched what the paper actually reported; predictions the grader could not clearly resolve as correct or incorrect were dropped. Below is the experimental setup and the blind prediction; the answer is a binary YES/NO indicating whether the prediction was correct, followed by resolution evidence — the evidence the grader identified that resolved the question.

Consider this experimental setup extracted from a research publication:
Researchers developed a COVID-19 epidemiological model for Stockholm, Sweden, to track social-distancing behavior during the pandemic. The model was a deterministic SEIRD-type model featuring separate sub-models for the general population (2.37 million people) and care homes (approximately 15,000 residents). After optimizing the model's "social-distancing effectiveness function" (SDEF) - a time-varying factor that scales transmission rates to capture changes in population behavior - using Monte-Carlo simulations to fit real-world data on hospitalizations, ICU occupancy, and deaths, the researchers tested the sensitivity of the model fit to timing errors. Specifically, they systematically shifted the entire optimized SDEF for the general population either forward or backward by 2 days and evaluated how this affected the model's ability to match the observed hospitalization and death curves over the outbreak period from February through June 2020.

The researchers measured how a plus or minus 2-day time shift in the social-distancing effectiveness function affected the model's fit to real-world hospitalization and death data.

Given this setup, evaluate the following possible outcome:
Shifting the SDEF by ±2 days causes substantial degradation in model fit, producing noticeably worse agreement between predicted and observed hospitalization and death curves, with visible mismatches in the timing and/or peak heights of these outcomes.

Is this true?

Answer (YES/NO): YES